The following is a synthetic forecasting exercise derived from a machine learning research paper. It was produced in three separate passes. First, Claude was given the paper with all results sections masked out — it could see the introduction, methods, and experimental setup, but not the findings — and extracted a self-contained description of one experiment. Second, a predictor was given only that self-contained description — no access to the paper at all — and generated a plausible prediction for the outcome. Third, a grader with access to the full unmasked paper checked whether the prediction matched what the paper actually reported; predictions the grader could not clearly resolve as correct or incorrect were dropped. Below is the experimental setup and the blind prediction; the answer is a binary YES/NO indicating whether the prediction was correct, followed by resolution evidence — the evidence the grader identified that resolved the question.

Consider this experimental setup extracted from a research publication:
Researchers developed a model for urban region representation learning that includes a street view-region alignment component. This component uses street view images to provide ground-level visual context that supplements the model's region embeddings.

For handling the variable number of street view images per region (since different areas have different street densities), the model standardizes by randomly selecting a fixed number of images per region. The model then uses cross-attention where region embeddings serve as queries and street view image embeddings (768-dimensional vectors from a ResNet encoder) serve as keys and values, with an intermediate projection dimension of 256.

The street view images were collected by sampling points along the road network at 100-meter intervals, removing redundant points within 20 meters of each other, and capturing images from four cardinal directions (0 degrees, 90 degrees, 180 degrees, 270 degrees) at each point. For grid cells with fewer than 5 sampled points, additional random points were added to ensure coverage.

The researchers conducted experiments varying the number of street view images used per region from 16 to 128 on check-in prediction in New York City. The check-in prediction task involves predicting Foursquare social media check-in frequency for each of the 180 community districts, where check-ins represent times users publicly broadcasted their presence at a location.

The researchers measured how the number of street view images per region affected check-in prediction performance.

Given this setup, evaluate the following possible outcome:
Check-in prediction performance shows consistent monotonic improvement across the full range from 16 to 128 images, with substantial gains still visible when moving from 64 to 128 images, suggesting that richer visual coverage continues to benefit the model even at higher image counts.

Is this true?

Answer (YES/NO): NO